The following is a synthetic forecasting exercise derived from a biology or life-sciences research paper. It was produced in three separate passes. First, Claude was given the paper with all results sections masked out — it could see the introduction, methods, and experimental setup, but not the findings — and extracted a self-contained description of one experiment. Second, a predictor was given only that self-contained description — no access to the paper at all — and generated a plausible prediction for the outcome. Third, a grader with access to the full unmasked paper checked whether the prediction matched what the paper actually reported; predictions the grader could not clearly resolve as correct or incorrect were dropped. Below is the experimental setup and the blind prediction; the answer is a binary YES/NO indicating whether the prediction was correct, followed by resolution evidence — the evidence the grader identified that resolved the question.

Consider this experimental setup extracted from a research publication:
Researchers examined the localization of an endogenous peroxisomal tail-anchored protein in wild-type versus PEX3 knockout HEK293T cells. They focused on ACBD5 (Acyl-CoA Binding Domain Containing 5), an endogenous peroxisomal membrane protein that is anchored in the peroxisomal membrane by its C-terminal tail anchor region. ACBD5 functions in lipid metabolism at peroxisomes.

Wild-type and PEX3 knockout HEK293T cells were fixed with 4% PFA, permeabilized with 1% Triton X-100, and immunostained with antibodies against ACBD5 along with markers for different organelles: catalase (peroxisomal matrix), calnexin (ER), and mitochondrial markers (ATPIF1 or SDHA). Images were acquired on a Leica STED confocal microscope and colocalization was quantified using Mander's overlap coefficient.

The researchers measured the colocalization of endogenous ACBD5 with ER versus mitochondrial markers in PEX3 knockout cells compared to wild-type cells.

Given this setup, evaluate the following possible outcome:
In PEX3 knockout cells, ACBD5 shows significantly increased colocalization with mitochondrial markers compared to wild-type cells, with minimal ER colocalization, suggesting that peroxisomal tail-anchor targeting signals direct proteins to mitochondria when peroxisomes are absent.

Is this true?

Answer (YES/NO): NO